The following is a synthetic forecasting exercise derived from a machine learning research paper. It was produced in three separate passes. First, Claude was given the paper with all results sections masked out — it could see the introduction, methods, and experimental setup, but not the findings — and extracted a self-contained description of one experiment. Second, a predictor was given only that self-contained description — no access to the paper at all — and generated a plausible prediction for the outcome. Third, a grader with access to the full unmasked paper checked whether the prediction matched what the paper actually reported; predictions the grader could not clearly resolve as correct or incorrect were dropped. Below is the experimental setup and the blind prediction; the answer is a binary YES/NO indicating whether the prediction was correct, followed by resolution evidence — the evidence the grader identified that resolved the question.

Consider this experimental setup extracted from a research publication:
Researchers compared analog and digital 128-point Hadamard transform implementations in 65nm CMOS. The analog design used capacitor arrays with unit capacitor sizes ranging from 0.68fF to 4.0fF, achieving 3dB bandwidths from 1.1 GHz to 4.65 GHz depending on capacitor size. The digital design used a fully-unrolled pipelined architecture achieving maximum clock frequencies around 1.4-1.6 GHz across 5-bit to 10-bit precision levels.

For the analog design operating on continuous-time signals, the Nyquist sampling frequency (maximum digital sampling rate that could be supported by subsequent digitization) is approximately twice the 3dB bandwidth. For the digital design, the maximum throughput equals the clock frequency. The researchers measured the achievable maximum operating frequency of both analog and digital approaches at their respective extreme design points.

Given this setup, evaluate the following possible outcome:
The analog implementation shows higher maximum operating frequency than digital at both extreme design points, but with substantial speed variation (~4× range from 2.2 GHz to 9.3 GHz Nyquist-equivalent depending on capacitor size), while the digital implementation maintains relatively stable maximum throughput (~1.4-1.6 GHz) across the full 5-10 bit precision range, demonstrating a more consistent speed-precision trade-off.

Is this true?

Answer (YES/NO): YES